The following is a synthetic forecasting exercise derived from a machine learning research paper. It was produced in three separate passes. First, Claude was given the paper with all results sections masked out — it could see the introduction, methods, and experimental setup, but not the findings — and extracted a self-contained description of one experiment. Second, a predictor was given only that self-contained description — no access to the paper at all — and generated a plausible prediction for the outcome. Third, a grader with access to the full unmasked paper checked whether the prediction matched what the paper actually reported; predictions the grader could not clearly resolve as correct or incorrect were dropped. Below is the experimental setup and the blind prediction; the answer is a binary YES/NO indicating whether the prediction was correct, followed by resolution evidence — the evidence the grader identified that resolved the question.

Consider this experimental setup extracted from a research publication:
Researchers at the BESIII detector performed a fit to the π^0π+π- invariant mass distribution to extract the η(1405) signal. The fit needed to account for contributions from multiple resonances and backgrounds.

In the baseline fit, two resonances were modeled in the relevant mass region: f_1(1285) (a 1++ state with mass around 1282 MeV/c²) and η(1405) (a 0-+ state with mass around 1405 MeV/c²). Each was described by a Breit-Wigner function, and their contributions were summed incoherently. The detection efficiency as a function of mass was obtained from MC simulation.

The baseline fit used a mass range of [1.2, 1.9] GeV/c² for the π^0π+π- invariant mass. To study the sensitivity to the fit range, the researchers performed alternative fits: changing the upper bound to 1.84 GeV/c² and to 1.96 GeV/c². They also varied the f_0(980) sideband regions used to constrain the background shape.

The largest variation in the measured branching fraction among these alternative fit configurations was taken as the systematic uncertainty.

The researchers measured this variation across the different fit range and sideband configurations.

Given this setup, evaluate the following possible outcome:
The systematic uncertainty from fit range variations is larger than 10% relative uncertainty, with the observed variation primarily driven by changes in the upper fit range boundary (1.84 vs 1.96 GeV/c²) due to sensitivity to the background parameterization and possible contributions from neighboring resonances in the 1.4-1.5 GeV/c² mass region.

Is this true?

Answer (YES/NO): NO